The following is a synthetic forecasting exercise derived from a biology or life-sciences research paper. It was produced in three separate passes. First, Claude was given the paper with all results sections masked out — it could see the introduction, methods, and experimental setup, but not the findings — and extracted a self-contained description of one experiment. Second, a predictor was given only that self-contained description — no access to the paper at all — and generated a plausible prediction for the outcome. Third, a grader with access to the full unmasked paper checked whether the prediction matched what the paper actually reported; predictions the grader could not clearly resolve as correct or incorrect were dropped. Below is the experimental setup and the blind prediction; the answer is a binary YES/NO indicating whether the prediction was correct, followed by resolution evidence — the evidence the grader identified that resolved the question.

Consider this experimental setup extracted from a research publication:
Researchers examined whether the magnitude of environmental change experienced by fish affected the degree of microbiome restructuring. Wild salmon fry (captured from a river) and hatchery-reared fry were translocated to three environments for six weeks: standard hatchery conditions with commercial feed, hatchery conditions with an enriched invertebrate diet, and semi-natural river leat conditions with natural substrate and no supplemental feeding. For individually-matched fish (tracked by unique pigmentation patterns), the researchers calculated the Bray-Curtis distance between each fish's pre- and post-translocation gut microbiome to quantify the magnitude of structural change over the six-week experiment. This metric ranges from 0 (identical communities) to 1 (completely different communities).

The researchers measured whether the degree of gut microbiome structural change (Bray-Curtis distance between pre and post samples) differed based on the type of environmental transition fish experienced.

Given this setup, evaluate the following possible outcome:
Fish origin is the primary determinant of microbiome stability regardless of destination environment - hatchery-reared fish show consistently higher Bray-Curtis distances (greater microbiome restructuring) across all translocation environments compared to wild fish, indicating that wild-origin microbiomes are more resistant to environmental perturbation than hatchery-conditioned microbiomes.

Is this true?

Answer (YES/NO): NO